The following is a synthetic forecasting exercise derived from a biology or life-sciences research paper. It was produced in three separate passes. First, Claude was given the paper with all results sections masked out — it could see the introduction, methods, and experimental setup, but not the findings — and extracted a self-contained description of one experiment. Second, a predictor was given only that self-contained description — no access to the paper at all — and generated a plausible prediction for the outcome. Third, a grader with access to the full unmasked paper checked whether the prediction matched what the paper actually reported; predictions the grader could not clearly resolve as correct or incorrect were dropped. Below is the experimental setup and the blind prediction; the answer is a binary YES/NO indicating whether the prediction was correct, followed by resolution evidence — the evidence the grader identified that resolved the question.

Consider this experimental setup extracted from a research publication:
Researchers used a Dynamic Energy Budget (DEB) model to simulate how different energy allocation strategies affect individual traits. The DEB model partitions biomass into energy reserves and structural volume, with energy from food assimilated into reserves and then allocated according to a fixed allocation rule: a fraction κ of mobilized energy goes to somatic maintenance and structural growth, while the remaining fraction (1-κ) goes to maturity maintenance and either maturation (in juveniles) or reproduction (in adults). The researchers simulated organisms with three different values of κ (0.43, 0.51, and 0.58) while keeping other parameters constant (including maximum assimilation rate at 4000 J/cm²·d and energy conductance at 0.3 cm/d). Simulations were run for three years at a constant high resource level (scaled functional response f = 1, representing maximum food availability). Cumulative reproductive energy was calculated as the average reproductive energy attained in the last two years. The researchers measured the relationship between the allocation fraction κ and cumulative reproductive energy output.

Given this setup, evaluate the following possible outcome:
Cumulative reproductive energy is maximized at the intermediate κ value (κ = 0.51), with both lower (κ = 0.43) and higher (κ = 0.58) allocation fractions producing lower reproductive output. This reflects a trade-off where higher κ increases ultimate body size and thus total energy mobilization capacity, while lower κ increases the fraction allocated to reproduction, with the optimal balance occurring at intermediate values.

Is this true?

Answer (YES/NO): NO